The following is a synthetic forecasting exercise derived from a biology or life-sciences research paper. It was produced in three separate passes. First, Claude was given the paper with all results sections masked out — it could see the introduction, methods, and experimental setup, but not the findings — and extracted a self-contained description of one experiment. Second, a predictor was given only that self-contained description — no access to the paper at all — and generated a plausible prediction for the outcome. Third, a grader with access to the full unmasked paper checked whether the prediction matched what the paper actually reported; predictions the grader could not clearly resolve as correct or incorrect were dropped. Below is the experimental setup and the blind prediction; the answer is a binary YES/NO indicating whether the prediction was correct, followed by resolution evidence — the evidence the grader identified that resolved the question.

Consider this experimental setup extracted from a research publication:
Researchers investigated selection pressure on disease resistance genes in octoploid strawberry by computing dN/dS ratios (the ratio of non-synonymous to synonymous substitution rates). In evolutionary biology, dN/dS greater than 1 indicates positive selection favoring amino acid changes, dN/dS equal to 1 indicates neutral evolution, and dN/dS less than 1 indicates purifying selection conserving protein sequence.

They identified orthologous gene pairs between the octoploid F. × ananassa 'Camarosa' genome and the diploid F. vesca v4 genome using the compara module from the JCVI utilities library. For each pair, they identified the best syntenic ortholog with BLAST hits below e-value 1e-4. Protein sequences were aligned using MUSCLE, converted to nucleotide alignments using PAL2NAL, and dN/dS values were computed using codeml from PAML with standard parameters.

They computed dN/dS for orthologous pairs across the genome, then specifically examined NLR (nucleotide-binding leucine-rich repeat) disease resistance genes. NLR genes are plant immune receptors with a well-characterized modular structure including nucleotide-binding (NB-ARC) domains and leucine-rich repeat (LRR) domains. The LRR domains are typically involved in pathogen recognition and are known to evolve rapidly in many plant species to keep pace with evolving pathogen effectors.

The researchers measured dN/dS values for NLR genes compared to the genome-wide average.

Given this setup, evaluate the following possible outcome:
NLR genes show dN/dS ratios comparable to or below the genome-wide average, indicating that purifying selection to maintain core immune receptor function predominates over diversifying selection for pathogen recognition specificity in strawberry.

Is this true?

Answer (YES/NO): NO